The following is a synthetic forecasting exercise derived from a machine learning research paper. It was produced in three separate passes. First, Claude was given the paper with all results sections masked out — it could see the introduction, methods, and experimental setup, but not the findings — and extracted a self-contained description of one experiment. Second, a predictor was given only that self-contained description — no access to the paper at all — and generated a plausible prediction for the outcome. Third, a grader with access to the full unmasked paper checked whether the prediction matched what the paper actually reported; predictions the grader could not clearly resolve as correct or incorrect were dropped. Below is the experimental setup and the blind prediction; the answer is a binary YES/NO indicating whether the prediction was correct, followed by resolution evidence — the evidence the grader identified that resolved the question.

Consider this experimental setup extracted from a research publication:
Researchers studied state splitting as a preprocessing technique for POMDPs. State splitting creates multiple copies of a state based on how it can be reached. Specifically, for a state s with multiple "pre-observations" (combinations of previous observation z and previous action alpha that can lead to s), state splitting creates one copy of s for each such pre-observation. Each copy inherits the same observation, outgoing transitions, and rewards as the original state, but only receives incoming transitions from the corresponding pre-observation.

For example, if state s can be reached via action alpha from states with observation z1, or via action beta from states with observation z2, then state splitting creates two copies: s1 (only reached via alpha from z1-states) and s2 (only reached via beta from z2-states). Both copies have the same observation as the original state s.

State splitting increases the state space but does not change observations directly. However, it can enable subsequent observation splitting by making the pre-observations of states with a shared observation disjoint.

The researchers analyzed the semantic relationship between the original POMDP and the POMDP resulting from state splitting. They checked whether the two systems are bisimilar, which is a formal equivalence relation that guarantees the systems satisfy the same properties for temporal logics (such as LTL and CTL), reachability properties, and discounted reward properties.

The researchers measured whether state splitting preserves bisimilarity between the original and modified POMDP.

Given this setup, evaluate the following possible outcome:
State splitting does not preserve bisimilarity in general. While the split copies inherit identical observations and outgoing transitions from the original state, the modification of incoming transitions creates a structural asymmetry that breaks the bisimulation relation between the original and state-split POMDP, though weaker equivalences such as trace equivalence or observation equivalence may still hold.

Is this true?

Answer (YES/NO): NO